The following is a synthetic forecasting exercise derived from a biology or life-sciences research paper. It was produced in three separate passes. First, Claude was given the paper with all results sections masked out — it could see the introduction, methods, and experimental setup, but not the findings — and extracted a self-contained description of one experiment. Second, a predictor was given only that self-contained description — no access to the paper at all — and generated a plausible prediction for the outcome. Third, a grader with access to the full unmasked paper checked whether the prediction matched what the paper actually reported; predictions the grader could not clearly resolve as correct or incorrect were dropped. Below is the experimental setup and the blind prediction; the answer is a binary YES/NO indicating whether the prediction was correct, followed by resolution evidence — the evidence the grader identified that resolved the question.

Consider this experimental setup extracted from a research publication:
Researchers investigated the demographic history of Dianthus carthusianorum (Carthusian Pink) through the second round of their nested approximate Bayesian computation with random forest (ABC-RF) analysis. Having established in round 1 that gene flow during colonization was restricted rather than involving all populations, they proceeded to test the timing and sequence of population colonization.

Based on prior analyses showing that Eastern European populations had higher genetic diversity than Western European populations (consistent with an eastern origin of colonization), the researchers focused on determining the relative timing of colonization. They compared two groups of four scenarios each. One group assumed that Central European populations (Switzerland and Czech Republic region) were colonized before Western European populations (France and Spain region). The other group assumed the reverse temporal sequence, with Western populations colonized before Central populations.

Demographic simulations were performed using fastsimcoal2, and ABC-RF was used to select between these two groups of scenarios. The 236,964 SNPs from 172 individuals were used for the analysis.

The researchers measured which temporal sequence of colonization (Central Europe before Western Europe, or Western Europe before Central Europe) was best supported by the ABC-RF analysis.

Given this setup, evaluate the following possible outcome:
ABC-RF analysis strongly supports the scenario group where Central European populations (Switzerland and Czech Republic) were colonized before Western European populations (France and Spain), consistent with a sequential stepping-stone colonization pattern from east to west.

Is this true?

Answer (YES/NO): NO